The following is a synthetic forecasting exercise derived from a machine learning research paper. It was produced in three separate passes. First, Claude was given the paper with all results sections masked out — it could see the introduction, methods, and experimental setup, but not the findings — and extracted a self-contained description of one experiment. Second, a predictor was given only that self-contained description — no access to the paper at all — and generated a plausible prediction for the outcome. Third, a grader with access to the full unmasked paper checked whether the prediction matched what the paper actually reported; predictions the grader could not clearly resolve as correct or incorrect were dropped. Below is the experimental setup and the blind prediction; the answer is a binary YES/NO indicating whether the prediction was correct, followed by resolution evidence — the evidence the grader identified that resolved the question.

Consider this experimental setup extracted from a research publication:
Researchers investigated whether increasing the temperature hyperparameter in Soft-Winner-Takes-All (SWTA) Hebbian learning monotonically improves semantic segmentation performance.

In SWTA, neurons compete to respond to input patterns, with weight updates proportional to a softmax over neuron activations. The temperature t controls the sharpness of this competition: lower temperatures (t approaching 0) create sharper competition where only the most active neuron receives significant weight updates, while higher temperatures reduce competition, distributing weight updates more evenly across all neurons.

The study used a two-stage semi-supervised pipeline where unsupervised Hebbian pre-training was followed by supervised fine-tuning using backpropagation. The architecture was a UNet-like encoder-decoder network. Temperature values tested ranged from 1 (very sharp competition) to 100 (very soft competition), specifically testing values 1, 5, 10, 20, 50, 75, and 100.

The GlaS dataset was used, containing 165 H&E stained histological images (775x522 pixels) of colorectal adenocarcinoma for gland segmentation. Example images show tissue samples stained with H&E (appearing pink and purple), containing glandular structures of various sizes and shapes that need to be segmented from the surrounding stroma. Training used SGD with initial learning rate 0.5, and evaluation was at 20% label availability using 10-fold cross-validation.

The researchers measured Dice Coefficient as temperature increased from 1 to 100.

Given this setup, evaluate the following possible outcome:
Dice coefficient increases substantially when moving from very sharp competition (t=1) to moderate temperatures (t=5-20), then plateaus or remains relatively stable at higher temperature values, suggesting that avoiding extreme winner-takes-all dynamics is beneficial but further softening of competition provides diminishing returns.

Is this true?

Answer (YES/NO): NO